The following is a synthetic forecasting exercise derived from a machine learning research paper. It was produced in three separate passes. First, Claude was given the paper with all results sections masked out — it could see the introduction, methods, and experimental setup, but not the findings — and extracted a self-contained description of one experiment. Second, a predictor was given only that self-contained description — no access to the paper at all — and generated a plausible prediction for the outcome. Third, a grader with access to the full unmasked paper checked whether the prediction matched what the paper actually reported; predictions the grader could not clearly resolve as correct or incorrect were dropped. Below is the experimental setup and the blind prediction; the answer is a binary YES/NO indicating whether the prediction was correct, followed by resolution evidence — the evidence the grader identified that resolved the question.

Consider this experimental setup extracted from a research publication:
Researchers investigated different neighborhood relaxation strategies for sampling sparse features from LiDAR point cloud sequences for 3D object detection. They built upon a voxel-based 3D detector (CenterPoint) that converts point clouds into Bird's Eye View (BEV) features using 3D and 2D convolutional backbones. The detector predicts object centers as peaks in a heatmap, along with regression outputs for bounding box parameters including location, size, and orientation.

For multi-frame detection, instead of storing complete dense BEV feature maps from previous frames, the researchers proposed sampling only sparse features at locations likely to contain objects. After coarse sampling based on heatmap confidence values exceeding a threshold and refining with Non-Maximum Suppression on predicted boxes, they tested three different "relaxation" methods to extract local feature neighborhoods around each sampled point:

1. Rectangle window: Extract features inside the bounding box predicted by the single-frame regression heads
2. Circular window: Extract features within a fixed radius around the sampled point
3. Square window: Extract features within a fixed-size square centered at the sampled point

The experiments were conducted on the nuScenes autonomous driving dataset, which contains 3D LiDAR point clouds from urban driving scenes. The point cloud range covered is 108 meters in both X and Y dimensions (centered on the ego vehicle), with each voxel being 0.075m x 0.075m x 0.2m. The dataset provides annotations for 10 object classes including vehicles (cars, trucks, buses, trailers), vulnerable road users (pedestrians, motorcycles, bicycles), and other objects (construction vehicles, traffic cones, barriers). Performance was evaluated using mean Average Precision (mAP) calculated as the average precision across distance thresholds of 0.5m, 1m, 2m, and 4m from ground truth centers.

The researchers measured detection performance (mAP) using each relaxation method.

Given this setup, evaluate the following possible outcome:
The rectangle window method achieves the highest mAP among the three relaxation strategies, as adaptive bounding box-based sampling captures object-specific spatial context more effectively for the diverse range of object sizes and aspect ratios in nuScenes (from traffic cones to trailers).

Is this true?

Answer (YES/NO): NO